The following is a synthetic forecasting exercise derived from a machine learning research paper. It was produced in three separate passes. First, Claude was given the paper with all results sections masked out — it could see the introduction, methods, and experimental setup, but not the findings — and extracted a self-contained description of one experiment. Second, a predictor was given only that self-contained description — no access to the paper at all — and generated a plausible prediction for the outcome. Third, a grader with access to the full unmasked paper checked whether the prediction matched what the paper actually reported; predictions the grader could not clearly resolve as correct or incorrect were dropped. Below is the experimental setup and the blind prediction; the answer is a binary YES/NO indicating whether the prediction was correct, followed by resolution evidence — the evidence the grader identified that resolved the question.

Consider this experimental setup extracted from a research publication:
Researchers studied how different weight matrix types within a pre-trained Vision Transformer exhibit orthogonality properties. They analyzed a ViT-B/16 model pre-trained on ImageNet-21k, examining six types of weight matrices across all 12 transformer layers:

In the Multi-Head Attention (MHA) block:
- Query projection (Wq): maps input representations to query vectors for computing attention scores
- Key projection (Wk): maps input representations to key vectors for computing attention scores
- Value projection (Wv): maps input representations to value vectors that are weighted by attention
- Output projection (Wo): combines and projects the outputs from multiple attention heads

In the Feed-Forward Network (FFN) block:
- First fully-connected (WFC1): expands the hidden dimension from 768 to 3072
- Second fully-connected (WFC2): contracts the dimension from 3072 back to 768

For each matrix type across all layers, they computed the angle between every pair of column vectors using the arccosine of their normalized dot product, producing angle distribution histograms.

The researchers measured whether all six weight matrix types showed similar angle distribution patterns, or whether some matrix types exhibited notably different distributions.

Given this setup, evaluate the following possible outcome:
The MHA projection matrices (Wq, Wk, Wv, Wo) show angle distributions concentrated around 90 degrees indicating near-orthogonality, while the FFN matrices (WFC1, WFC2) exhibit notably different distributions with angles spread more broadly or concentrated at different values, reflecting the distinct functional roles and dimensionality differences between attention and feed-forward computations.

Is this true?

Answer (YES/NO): NO